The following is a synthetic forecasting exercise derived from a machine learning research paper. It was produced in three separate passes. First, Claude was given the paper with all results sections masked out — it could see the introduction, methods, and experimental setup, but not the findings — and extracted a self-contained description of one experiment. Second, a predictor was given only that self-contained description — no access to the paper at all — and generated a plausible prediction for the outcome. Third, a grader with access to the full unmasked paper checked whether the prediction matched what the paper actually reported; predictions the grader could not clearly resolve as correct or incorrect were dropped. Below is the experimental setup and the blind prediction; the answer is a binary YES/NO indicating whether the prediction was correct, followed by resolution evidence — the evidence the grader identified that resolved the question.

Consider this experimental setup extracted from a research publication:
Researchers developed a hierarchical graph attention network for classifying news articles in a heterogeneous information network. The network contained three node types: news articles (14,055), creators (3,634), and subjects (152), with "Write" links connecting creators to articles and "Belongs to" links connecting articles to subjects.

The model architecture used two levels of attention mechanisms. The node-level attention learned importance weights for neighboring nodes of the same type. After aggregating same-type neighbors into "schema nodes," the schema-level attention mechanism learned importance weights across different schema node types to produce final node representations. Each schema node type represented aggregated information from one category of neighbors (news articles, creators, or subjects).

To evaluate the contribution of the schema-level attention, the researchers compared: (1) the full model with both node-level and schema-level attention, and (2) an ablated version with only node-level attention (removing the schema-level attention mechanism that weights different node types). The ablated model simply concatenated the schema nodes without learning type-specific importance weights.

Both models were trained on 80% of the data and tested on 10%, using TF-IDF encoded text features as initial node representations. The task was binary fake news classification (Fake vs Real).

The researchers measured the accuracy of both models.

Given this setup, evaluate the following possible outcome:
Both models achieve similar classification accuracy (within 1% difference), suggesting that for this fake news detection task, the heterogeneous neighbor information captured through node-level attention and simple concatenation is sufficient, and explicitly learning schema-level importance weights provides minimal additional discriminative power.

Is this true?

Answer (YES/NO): NO